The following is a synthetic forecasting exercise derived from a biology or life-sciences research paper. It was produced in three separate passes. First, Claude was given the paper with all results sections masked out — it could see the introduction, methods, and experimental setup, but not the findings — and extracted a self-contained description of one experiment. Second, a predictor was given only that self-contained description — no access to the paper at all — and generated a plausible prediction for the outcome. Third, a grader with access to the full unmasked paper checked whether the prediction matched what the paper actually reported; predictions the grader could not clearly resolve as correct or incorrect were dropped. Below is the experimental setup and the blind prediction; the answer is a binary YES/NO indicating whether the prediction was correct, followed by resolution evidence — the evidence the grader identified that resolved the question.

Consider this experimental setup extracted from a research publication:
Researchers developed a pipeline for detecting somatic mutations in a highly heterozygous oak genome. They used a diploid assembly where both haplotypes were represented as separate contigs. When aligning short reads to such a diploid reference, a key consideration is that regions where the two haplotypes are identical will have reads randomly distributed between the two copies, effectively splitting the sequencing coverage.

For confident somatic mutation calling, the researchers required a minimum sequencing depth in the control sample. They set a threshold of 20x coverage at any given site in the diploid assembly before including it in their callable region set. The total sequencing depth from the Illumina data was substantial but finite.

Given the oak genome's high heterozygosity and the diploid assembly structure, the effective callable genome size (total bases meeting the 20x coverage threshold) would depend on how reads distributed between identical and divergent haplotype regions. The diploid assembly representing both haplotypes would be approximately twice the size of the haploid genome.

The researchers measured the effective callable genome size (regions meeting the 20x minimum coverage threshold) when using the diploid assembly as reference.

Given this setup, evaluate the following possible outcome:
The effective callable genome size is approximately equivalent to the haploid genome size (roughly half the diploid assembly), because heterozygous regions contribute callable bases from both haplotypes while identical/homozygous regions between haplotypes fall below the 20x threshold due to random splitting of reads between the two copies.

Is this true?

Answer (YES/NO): NO